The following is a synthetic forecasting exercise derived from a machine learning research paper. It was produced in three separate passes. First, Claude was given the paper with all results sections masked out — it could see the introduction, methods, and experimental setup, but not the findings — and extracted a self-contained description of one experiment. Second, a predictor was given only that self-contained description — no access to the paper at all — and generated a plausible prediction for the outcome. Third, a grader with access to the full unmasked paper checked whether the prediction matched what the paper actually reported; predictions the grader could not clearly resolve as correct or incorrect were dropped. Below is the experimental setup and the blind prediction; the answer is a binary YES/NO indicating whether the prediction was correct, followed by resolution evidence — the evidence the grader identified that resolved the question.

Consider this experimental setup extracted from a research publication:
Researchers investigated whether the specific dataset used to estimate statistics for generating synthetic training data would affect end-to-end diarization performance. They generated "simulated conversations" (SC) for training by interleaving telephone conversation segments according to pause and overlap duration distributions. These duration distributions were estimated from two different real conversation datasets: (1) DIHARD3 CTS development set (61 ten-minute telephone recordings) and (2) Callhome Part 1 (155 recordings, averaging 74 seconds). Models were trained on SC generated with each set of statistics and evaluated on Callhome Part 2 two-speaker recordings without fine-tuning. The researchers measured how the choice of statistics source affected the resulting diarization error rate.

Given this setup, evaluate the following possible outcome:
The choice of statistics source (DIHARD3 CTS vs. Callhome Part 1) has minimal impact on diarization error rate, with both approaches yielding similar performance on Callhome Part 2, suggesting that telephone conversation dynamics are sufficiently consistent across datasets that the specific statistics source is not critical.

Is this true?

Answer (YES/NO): YES